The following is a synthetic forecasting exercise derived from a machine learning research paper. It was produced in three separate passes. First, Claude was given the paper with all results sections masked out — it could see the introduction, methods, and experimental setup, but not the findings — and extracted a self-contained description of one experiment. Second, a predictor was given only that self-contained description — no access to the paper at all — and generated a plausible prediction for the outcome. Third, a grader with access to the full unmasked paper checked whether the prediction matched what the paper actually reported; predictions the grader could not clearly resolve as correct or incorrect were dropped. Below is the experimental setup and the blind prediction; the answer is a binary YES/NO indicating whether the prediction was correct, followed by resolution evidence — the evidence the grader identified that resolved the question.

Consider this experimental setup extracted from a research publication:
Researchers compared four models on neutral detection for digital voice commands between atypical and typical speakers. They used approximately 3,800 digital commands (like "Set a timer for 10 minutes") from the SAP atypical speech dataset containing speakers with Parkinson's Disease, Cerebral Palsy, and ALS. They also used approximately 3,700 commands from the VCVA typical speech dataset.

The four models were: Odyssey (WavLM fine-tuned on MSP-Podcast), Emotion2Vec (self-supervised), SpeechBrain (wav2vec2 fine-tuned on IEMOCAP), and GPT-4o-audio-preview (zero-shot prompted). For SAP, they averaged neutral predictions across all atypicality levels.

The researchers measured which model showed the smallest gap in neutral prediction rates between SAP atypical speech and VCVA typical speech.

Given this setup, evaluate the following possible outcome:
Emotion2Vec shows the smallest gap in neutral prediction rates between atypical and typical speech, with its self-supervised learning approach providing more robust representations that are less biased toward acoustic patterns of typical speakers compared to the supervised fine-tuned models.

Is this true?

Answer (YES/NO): NO